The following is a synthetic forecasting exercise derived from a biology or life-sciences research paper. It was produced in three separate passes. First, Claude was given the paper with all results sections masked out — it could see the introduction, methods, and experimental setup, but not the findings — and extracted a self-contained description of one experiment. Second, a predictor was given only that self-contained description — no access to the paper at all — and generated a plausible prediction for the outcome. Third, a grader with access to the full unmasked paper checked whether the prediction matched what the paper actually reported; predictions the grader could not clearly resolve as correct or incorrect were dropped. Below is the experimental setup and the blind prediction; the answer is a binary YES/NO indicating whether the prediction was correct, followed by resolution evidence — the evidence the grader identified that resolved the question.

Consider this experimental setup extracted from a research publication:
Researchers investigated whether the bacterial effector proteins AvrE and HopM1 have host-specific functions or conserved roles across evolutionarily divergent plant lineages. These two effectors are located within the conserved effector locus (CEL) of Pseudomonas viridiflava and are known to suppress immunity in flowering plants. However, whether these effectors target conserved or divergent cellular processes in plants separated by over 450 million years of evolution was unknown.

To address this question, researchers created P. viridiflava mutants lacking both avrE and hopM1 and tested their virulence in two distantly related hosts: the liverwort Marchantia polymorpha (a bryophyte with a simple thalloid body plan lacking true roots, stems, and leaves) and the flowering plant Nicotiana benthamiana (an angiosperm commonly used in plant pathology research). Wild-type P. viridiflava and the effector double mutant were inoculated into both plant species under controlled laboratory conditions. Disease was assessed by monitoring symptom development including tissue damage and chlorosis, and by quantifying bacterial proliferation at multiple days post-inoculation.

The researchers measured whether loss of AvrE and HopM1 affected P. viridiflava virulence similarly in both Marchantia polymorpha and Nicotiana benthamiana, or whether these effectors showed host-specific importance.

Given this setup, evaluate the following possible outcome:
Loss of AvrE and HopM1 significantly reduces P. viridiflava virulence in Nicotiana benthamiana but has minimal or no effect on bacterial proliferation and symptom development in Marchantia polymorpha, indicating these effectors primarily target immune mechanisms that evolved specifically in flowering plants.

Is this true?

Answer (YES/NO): NO